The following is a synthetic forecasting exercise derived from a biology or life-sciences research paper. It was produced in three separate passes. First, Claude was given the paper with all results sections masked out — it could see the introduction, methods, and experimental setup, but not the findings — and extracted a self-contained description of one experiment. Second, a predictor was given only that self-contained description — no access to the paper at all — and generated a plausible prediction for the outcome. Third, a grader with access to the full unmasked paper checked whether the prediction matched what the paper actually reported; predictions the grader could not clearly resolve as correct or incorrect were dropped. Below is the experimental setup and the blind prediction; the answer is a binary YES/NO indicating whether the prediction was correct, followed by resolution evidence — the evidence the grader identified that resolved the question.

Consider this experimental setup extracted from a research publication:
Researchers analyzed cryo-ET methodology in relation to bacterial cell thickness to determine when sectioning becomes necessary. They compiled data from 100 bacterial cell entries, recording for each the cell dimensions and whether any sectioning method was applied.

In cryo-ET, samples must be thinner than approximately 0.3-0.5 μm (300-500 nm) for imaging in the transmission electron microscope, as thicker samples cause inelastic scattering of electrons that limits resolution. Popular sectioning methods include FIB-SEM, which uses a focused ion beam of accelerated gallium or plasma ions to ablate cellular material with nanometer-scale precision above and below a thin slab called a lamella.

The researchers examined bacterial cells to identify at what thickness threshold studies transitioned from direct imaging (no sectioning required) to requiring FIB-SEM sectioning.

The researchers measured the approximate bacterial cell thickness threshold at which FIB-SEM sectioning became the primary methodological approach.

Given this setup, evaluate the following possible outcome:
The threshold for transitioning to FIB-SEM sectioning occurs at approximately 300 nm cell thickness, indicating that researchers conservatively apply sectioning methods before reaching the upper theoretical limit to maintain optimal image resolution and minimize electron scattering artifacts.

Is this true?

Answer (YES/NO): YES